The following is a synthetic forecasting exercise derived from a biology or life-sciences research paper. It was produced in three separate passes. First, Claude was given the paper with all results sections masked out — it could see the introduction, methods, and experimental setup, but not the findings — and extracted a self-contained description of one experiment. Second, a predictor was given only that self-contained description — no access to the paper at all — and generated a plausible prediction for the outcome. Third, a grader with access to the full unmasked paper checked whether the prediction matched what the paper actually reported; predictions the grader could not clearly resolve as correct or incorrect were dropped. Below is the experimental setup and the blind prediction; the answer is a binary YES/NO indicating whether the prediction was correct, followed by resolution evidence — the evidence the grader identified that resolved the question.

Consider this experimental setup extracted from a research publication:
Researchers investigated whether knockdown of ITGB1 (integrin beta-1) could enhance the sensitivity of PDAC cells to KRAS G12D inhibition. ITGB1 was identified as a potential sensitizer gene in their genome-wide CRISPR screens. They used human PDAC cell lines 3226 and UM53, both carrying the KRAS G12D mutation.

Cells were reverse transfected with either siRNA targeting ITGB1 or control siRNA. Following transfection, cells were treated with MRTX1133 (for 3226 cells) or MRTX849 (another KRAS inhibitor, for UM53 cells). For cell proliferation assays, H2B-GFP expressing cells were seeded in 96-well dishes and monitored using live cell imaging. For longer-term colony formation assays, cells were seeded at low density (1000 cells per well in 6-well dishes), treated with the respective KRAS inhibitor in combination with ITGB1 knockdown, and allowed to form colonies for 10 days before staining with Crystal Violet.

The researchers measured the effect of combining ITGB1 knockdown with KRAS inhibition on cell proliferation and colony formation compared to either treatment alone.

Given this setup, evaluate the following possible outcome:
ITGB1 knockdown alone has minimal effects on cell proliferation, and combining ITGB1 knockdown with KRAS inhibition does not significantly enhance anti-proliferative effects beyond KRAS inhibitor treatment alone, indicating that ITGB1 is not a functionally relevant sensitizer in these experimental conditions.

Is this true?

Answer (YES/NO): NO